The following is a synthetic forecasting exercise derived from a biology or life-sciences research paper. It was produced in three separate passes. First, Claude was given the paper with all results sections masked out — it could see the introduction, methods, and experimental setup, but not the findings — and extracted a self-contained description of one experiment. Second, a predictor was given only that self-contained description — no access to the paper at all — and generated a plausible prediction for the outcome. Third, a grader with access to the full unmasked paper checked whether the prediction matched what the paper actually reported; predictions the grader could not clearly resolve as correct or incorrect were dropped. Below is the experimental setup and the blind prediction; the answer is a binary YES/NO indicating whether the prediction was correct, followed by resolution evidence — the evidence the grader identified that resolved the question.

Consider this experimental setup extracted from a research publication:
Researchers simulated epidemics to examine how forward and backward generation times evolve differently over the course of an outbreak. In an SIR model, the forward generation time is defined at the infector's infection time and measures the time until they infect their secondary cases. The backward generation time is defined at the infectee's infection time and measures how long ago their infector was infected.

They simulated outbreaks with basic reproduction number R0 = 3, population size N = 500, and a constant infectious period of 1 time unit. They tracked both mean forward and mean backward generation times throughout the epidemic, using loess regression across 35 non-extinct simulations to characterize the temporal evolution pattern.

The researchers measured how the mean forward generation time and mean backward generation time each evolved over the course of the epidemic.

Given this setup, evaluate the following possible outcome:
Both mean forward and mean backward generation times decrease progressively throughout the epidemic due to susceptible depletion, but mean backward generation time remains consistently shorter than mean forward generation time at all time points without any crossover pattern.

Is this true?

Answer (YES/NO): NO